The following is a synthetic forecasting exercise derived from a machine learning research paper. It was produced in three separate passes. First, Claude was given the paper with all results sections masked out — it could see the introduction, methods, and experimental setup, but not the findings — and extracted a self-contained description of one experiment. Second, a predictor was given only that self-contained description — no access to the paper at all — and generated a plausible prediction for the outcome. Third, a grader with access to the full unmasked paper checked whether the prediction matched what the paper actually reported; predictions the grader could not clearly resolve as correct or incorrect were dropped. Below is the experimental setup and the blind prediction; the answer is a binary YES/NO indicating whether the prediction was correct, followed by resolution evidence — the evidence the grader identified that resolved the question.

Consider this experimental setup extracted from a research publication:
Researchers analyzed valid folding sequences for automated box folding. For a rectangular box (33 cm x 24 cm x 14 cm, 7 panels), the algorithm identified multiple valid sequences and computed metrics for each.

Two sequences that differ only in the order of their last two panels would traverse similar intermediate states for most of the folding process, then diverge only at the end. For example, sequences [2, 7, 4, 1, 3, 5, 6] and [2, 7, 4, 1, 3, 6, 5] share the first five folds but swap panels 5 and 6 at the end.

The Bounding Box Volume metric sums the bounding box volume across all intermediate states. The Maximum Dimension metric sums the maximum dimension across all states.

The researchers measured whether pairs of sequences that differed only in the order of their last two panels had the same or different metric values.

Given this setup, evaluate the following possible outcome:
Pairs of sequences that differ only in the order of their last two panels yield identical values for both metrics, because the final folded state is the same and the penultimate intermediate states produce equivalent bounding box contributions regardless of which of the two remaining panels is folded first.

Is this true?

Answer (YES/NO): YES